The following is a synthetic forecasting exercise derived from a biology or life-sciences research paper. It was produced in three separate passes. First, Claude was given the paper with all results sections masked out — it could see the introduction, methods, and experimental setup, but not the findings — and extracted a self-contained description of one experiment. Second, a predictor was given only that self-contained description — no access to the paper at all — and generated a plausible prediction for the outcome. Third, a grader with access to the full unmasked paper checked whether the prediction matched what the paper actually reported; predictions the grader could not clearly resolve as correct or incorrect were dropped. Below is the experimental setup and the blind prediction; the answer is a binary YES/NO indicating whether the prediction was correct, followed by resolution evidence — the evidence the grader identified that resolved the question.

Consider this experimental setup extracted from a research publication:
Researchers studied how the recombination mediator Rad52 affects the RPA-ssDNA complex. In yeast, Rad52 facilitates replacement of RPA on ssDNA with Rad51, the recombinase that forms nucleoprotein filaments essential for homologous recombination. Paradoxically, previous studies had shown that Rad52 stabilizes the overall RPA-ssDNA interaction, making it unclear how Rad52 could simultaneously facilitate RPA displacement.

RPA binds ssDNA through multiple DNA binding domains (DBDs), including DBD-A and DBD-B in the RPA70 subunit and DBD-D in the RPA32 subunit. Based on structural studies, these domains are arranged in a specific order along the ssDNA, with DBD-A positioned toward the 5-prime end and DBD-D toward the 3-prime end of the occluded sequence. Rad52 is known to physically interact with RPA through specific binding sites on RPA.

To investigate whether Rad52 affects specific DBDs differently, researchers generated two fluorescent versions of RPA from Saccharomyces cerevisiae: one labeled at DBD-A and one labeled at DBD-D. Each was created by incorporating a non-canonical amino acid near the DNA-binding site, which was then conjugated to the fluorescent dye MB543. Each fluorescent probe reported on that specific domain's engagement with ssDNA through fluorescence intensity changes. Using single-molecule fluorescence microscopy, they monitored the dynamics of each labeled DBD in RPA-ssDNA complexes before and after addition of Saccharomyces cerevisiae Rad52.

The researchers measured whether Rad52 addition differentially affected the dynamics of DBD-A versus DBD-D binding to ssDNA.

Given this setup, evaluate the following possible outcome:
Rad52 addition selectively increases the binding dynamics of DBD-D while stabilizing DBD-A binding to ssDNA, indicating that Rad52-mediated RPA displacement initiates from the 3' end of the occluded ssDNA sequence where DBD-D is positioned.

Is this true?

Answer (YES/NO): NO